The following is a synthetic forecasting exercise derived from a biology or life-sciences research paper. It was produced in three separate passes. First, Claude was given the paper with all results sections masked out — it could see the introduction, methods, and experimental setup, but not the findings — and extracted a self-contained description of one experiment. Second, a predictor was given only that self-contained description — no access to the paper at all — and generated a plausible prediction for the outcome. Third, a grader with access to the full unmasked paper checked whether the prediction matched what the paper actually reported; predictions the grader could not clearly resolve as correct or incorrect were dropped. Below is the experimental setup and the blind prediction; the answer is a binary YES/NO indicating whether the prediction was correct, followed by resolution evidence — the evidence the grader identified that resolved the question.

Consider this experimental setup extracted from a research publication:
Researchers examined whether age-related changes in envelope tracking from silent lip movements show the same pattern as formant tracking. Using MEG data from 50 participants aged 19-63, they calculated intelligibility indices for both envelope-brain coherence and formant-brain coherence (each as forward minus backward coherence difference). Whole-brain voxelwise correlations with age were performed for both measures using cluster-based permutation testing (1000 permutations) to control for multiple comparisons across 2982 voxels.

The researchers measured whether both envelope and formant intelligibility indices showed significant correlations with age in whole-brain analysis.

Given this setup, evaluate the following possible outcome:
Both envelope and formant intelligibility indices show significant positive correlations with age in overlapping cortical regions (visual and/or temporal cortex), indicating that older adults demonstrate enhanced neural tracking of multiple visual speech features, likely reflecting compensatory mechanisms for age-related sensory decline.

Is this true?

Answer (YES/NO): NO